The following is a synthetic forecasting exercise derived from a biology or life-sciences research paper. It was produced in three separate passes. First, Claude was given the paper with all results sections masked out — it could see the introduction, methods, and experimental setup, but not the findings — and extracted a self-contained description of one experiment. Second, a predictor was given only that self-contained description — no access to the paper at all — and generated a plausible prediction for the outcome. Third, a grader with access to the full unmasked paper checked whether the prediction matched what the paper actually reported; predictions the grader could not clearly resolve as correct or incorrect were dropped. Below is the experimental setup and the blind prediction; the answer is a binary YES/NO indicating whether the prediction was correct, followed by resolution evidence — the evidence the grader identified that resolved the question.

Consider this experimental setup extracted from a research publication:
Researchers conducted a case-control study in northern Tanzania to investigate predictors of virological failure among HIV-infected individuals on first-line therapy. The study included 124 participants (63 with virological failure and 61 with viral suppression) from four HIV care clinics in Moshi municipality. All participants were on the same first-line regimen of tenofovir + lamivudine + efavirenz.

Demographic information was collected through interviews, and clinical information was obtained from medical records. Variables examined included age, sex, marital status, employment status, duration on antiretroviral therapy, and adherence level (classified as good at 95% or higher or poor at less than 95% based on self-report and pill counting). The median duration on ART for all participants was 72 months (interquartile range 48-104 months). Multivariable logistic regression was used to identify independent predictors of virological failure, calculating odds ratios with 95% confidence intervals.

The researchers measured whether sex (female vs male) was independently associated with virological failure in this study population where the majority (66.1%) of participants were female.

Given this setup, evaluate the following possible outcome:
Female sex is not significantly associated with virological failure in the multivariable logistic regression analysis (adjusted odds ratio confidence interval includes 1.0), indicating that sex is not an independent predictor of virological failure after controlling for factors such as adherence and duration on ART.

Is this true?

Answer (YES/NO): YES